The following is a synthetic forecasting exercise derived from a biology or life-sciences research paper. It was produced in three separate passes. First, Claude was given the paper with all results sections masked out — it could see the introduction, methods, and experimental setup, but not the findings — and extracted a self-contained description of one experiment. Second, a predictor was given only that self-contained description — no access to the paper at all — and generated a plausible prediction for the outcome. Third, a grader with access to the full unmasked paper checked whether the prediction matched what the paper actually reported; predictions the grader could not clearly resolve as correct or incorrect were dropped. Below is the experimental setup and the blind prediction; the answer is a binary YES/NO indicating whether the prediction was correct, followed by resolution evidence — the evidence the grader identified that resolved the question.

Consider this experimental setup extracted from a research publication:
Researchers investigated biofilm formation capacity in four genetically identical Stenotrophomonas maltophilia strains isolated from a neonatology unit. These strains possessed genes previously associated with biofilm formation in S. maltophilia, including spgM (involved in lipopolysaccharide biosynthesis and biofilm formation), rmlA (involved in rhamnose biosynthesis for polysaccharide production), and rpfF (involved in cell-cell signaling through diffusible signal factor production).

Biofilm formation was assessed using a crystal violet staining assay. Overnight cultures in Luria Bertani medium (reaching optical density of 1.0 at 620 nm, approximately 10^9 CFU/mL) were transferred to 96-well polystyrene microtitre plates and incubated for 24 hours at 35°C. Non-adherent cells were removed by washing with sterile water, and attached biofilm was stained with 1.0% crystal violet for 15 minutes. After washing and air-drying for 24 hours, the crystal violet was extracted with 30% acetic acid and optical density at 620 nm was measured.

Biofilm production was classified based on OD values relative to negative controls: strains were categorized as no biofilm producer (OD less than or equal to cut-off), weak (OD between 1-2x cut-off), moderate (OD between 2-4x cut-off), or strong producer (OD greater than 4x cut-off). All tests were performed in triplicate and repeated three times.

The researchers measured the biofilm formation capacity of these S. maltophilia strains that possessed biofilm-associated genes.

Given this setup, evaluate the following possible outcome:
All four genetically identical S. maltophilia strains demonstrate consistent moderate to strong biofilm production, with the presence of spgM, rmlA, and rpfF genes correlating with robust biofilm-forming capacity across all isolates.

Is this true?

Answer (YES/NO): NO